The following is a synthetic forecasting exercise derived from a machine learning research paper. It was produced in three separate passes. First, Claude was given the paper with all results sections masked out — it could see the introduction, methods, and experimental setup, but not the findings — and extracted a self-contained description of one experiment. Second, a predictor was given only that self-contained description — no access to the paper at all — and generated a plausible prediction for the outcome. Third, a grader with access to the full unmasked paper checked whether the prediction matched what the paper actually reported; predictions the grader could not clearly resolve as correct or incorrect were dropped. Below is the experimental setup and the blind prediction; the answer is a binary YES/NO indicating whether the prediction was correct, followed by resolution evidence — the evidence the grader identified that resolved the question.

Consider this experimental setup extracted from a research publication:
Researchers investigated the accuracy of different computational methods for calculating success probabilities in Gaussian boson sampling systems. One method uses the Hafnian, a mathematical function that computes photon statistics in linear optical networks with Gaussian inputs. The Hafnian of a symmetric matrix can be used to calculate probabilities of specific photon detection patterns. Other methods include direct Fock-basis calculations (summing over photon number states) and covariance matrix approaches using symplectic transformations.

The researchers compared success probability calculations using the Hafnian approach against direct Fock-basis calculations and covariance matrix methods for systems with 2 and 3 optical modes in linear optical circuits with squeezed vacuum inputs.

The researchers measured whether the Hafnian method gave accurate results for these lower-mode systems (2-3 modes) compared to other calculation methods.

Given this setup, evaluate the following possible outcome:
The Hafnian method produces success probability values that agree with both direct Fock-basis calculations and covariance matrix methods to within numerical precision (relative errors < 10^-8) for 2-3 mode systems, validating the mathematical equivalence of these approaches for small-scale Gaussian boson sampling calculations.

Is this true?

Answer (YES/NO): NO